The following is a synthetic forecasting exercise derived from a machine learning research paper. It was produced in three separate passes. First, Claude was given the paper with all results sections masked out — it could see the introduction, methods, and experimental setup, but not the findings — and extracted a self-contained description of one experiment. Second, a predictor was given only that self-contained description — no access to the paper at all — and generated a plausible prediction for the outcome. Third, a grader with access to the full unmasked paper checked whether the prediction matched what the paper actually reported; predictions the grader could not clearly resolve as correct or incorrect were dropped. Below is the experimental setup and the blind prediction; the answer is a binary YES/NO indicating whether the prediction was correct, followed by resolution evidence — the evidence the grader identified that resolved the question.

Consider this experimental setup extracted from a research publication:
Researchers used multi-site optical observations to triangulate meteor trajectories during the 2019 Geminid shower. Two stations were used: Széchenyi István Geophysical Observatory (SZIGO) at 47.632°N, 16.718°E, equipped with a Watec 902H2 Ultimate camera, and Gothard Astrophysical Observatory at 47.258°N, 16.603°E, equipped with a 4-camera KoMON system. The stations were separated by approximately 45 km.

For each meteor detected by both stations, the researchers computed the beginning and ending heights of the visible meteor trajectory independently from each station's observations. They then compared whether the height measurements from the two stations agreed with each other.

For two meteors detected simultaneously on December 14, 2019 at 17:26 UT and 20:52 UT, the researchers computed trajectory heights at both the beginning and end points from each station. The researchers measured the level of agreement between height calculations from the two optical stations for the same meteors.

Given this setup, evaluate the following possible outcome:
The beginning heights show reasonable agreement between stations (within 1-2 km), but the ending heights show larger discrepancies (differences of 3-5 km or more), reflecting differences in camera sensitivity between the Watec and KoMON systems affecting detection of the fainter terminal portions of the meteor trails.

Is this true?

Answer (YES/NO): NO